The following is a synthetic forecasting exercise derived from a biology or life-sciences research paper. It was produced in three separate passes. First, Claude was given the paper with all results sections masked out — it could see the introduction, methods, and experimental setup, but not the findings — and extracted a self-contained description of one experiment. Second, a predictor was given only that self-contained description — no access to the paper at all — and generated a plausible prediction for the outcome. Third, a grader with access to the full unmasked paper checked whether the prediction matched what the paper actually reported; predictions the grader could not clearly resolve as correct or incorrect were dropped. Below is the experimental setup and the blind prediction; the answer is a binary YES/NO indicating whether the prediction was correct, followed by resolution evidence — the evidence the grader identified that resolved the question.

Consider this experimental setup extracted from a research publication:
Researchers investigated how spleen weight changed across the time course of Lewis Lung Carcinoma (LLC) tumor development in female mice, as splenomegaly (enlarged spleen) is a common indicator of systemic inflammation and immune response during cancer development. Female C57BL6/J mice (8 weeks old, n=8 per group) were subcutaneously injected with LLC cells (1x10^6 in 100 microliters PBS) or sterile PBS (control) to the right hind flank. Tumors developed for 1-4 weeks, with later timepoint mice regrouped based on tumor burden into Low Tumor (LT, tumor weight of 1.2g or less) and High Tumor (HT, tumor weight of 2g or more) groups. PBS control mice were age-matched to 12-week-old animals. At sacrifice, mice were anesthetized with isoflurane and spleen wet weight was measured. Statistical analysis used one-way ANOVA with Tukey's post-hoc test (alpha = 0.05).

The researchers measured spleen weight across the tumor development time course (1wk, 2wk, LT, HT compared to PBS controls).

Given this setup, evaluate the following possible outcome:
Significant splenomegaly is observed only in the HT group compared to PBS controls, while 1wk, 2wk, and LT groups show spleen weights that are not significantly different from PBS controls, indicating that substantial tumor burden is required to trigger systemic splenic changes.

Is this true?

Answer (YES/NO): YES